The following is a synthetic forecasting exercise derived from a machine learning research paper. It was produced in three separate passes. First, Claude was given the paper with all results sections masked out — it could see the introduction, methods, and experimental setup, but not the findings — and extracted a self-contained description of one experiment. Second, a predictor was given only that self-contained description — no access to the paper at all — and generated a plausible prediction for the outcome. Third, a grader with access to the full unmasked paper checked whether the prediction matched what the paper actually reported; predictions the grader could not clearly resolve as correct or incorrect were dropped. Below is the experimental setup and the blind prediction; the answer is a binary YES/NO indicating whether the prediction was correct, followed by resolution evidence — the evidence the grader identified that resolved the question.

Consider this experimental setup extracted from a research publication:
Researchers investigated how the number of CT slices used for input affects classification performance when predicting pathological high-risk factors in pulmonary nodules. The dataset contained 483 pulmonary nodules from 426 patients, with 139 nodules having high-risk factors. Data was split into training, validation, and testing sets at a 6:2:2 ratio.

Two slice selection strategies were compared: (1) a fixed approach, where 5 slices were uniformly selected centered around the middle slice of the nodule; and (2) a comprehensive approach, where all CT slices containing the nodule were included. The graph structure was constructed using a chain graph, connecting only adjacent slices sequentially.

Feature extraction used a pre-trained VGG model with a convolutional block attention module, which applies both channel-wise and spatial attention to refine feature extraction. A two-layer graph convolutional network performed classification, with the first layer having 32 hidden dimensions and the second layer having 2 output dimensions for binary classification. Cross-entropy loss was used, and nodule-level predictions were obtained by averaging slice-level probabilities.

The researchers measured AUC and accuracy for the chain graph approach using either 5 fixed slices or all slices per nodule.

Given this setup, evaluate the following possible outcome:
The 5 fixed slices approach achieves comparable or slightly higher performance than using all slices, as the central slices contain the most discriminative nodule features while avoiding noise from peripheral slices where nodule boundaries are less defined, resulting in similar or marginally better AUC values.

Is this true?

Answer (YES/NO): NO